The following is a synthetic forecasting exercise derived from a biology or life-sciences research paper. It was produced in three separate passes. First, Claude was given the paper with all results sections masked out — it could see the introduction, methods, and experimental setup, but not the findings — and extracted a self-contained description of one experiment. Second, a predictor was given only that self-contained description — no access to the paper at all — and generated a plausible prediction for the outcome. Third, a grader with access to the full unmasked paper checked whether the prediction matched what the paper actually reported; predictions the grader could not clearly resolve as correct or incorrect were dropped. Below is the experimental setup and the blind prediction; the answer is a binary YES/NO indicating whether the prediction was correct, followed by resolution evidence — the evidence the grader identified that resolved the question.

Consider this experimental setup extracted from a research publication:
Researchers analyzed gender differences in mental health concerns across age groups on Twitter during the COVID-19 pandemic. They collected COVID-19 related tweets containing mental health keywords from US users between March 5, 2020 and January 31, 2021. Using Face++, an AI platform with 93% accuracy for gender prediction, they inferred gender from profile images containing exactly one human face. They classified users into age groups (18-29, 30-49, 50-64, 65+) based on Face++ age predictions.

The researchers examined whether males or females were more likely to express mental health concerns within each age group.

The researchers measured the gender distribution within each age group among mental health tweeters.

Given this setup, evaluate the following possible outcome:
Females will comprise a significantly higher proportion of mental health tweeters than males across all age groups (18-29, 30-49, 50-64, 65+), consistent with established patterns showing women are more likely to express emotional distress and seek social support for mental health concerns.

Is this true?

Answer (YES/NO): NO